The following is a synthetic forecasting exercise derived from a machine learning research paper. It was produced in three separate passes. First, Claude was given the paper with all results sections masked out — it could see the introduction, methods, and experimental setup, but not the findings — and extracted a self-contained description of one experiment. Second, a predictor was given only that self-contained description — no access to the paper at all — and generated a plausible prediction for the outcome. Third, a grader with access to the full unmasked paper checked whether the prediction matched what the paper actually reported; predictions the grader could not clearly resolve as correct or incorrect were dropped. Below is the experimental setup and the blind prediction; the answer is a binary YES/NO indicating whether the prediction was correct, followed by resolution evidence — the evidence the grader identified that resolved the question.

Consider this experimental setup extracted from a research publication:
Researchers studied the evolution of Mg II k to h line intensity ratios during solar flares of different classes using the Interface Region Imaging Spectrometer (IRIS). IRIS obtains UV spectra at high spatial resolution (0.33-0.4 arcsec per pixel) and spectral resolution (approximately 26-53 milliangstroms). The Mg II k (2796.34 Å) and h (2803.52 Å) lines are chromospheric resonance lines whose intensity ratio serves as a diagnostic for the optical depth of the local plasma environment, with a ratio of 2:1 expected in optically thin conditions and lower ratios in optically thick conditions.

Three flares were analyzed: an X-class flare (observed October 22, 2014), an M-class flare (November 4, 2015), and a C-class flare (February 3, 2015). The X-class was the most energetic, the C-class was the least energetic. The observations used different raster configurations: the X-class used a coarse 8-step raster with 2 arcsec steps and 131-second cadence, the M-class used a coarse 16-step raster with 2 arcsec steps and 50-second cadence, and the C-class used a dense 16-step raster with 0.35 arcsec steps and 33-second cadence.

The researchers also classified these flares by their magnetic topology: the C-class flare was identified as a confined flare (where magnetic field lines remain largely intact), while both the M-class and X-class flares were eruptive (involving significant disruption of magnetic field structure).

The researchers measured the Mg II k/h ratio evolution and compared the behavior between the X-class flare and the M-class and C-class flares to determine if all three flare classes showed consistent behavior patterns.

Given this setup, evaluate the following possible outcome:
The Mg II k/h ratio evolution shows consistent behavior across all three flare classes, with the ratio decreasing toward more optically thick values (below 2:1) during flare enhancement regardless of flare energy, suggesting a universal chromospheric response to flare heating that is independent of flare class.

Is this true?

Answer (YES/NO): NO